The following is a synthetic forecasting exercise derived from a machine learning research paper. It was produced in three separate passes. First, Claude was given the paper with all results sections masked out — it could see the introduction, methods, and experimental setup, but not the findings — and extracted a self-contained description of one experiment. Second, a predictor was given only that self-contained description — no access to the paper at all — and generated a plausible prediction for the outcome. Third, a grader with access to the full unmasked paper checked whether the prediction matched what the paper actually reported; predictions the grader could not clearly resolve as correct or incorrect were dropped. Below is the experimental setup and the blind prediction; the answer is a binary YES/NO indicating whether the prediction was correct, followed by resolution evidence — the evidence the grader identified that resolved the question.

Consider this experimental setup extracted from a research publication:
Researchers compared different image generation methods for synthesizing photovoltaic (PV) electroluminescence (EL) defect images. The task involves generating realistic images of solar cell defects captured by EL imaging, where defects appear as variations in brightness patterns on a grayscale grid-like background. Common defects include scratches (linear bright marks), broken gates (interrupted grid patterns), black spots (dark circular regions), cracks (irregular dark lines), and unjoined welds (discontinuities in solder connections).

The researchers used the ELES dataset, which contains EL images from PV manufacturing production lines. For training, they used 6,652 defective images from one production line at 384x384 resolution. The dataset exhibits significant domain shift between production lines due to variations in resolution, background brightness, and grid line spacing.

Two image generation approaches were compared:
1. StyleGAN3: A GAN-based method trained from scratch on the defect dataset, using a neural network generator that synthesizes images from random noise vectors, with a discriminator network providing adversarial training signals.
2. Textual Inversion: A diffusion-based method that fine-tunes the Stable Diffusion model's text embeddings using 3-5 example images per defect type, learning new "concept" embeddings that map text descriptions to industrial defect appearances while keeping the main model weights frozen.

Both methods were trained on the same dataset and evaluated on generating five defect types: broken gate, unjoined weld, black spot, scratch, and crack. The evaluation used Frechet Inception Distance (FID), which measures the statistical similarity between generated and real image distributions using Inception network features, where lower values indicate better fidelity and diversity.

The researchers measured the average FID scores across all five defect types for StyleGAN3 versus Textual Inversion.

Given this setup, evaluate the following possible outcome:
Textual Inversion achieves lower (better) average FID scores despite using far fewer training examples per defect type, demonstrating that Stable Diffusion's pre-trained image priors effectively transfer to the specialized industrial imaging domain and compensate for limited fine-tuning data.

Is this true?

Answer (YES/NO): NO